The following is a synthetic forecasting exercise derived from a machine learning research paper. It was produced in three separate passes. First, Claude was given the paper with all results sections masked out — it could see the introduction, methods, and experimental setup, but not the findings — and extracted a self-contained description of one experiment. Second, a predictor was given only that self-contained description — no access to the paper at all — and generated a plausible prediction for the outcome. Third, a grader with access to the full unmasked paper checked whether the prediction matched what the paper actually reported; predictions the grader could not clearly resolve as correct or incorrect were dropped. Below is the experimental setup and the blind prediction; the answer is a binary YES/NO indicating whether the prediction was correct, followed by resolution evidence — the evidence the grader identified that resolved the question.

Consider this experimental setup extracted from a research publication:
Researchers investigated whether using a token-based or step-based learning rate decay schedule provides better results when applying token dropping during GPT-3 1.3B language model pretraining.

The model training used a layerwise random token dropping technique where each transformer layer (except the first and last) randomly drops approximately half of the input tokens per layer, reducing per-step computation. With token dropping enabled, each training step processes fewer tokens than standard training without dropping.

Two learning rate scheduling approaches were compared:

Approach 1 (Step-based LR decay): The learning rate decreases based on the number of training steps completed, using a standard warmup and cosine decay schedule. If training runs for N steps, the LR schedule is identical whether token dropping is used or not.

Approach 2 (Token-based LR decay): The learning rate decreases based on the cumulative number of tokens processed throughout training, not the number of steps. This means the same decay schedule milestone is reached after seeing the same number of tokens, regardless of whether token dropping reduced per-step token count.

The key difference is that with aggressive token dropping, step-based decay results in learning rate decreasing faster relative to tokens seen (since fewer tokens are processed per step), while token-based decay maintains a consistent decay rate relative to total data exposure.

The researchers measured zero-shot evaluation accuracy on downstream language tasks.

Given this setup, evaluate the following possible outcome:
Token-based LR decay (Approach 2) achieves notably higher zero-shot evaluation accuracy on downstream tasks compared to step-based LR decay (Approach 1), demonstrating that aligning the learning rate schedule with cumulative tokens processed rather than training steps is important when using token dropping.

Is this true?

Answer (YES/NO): YES